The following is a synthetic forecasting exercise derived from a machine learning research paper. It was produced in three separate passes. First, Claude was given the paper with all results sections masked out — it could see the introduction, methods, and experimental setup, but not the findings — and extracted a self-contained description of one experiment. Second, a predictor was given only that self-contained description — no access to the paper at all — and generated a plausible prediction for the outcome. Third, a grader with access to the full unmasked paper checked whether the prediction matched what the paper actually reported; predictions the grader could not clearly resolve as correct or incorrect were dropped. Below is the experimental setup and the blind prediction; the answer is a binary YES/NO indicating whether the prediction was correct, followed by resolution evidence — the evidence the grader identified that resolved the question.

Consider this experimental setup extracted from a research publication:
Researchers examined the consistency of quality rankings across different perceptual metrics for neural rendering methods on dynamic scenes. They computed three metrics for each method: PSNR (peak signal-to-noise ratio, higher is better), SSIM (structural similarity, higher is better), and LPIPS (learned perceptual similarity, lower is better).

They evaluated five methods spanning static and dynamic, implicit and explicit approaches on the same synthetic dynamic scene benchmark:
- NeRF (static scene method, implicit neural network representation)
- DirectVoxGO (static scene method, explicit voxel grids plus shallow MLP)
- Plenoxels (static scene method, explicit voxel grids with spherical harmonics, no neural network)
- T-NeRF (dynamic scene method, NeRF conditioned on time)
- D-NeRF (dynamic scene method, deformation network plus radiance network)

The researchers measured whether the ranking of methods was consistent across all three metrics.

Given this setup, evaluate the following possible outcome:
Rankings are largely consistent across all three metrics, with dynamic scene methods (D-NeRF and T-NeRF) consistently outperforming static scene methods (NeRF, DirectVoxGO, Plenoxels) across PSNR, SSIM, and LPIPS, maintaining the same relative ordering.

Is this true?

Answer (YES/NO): YES